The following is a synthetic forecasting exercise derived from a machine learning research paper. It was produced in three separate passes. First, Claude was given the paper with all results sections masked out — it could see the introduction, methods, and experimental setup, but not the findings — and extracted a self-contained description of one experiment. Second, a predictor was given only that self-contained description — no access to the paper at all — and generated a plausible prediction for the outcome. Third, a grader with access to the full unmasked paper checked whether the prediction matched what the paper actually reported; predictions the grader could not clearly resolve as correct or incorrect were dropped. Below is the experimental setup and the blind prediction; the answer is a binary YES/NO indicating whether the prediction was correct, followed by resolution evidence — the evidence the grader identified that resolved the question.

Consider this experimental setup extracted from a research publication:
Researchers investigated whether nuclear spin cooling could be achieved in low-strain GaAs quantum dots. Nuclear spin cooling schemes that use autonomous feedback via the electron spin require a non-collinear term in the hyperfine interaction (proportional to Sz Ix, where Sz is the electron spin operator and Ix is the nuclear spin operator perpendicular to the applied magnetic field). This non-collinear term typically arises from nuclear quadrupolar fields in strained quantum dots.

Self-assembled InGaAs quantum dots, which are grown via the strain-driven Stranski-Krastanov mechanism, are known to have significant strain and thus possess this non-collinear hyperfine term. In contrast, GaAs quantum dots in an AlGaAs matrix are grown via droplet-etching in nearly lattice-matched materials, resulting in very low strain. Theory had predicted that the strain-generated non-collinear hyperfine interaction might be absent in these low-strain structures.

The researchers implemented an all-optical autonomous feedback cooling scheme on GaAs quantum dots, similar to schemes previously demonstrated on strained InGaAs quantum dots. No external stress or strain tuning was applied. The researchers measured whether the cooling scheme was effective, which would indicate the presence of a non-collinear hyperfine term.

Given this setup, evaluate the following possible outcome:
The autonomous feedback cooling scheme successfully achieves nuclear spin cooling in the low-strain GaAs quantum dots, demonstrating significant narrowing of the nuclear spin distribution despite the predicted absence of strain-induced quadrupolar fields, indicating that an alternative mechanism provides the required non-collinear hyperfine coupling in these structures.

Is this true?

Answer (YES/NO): YES